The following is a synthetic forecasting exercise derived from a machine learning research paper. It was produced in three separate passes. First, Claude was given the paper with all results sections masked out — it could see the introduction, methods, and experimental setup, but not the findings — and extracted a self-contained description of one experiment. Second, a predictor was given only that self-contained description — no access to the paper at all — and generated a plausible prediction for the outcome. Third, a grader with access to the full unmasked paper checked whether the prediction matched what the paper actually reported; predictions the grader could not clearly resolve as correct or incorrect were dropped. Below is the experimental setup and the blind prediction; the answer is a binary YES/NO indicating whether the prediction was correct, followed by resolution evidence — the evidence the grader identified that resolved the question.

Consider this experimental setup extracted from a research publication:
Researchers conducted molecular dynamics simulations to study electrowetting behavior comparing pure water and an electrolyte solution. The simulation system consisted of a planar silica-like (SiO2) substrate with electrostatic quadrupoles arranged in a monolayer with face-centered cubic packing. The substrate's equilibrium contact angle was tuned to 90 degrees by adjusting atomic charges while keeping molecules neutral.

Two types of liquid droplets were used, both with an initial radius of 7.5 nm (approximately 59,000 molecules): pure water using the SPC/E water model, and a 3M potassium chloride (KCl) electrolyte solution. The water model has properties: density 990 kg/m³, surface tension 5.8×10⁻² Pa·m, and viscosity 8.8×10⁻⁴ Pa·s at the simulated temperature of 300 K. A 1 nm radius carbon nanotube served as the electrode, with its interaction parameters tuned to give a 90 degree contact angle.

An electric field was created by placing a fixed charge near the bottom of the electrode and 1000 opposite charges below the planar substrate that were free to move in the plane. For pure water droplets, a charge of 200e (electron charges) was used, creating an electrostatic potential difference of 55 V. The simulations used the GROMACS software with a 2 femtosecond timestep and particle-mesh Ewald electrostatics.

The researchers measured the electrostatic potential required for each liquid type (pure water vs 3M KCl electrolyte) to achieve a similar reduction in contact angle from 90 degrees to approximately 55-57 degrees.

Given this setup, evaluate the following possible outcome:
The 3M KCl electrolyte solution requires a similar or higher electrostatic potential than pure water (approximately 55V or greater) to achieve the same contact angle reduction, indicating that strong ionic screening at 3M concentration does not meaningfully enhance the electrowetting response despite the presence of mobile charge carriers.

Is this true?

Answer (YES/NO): NO